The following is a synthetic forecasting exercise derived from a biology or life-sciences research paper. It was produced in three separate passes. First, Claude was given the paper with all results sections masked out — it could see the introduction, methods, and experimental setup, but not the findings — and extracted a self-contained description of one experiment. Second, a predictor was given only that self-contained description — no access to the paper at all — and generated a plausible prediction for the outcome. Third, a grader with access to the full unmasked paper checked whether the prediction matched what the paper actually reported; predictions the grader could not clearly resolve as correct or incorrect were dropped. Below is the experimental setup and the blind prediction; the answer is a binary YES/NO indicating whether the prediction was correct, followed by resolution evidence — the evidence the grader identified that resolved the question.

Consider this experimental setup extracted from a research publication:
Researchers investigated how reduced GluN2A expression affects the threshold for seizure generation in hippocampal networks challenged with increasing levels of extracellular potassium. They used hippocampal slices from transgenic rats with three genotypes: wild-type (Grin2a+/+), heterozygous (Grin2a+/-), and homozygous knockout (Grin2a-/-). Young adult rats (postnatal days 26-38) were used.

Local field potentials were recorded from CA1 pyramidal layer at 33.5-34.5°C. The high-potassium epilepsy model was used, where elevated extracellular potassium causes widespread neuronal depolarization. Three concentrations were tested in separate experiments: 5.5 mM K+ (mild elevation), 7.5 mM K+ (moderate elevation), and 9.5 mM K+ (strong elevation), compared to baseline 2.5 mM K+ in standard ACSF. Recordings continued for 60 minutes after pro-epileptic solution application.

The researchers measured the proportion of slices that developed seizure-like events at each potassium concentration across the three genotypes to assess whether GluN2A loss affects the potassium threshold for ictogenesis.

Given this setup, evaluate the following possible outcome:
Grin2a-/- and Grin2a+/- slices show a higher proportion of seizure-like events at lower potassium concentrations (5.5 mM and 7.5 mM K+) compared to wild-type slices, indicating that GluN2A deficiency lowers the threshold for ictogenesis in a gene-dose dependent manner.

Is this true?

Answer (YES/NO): NO